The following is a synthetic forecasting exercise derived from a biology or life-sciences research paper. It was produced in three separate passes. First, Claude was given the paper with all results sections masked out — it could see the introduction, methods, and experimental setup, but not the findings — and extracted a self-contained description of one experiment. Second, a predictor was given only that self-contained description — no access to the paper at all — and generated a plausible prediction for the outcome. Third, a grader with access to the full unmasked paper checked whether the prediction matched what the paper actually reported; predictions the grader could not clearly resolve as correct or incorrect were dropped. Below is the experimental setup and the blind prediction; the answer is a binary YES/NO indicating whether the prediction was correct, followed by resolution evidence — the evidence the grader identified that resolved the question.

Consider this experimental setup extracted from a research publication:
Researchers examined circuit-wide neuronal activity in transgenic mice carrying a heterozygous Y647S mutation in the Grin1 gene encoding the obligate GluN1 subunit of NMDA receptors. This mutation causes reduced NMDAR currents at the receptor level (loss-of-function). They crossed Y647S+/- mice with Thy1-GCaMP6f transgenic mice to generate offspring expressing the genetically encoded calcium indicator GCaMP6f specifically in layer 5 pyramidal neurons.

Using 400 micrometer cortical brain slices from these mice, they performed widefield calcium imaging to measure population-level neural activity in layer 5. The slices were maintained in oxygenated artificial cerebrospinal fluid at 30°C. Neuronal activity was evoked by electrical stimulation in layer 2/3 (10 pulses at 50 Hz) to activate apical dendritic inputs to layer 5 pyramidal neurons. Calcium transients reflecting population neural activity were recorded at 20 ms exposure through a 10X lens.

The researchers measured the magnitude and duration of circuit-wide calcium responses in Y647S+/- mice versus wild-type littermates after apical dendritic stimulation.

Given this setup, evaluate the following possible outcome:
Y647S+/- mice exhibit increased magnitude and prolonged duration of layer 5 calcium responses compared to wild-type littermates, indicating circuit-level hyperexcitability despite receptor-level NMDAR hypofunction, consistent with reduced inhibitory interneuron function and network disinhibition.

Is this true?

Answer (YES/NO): NO